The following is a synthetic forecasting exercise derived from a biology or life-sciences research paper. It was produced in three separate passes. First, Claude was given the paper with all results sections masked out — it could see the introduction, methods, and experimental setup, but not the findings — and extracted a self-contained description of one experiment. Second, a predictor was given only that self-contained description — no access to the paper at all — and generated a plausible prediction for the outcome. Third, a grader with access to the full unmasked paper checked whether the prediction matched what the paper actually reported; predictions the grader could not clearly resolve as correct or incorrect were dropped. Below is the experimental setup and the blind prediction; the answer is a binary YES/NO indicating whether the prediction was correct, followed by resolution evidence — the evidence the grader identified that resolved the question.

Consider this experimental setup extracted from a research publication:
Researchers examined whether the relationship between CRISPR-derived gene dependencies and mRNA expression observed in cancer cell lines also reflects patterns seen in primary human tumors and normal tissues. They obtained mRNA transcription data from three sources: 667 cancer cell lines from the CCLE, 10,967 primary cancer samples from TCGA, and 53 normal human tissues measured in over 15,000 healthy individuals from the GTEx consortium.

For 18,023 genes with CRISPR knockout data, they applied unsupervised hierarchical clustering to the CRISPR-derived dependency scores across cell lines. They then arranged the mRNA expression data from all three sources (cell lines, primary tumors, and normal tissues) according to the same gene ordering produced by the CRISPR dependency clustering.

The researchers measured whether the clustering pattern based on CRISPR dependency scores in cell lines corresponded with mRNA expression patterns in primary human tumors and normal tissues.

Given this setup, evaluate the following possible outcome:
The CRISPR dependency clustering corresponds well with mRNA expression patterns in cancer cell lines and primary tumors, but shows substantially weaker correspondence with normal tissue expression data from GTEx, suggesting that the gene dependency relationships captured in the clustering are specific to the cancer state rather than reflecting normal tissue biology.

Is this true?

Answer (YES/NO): NO